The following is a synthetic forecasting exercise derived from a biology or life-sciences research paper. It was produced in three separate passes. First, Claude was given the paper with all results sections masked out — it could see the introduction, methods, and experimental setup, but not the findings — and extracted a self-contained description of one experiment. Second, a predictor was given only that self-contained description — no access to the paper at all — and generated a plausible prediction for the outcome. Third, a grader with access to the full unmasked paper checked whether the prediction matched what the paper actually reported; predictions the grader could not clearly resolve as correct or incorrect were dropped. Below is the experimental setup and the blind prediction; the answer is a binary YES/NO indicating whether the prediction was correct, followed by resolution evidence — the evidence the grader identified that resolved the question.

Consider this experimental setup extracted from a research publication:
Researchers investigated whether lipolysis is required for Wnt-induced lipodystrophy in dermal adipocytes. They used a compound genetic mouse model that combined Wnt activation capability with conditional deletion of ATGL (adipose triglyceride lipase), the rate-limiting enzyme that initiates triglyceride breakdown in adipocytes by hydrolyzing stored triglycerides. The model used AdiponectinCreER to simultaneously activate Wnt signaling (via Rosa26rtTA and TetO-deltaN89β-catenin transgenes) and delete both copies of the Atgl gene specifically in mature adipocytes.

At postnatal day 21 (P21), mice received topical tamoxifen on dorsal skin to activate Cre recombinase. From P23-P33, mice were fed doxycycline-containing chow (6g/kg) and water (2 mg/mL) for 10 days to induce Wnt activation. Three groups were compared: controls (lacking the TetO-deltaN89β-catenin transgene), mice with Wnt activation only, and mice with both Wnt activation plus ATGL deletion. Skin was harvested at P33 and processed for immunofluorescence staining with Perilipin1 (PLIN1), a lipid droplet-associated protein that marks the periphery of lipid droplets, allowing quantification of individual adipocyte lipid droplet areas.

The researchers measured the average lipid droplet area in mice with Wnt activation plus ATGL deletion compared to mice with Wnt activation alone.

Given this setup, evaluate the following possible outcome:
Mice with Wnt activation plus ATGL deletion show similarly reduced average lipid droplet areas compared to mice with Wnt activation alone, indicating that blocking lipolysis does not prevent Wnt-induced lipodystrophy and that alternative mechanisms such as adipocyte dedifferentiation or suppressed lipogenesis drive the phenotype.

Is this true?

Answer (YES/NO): NO